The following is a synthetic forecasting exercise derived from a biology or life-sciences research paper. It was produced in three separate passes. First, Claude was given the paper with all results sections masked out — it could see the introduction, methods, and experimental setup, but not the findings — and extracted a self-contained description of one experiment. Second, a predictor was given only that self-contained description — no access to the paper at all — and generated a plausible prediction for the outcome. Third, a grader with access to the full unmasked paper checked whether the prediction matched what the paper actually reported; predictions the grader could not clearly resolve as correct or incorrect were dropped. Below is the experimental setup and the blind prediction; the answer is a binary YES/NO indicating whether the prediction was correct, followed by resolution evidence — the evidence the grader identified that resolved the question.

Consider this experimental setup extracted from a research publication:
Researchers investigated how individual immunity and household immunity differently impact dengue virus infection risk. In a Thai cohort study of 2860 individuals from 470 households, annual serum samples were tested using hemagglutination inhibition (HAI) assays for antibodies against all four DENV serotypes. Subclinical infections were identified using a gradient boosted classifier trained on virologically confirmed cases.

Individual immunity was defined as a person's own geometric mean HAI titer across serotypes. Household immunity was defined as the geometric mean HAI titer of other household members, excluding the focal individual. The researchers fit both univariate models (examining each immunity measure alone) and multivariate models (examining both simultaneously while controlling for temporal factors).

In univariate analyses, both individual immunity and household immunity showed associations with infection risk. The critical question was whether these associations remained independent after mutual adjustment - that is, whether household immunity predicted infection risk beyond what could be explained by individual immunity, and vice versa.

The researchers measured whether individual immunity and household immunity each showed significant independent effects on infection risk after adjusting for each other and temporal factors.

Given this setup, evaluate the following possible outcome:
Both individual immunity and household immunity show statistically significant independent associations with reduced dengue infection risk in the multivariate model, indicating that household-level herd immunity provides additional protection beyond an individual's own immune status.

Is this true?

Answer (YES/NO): YES